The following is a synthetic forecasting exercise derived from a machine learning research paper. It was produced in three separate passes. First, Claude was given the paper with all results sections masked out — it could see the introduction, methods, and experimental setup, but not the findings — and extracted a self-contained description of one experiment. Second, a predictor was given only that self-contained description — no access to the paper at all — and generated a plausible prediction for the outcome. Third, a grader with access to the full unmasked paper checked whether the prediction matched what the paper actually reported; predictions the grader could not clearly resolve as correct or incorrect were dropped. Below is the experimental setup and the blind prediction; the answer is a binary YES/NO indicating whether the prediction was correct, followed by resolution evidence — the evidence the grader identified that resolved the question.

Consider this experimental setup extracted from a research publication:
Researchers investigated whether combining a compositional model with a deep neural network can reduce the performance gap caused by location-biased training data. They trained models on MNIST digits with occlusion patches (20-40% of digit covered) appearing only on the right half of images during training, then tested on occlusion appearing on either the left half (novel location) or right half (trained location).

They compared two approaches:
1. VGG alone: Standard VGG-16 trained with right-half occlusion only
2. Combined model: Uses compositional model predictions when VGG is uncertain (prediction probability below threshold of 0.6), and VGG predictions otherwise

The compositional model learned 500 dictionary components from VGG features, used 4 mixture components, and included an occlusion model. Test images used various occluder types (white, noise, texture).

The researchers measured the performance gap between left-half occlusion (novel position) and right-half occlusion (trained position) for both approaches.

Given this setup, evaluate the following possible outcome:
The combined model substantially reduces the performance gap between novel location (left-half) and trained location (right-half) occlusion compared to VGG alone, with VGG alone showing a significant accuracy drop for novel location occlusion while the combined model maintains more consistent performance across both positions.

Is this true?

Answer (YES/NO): YES